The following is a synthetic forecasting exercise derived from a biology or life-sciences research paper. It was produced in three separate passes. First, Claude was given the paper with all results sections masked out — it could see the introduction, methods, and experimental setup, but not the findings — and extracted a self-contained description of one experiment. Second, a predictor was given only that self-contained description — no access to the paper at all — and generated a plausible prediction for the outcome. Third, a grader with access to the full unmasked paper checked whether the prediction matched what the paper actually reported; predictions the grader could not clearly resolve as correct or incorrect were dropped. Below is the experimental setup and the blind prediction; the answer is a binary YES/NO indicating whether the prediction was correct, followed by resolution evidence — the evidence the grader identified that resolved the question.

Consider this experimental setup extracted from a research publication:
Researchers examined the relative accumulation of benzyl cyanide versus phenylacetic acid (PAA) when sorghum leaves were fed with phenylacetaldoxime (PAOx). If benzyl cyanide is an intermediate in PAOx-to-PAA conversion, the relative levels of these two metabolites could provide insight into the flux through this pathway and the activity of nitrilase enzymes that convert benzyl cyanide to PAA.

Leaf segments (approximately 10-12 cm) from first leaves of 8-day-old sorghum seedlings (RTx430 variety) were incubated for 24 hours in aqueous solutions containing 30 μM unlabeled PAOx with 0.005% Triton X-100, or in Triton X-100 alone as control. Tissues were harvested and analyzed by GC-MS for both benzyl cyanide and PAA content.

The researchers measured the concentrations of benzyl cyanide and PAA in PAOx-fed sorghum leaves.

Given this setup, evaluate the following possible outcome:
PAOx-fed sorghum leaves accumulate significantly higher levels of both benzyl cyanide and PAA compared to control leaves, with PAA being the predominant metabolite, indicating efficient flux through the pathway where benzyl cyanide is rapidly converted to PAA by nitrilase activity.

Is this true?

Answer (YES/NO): YES